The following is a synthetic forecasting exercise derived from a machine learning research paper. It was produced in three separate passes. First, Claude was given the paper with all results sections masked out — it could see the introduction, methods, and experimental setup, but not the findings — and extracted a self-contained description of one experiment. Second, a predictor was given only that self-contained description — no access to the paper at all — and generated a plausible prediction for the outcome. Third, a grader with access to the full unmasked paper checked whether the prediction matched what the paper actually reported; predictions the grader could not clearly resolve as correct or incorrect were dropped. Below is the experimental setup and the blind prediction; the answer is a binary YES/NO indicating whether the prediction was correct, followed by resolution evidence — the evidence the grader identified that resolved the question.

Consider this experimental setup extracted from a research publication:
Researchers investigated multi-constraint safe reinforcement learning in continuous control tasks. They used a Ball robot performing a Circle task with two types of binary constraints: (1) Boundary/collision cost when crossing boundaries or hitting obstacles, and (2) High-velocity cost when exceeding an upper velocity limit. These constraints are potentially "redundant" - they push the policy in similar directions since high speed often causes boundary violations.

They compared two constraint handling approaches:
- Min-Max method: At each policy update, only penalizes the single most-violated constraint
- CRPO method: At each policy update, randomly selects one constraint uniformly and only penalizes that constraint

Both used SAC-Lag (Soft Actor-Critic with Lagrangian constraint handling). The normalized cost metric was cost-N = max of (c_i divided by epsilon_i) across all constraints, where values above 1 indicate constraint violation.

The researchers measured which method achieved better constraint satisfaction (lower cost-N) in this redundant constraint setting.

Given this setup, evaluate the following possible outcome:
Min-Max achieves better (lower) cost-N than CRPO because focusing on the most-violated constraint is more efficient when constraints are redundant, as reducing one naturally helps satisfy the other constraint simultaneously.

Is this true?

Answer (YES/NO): YES